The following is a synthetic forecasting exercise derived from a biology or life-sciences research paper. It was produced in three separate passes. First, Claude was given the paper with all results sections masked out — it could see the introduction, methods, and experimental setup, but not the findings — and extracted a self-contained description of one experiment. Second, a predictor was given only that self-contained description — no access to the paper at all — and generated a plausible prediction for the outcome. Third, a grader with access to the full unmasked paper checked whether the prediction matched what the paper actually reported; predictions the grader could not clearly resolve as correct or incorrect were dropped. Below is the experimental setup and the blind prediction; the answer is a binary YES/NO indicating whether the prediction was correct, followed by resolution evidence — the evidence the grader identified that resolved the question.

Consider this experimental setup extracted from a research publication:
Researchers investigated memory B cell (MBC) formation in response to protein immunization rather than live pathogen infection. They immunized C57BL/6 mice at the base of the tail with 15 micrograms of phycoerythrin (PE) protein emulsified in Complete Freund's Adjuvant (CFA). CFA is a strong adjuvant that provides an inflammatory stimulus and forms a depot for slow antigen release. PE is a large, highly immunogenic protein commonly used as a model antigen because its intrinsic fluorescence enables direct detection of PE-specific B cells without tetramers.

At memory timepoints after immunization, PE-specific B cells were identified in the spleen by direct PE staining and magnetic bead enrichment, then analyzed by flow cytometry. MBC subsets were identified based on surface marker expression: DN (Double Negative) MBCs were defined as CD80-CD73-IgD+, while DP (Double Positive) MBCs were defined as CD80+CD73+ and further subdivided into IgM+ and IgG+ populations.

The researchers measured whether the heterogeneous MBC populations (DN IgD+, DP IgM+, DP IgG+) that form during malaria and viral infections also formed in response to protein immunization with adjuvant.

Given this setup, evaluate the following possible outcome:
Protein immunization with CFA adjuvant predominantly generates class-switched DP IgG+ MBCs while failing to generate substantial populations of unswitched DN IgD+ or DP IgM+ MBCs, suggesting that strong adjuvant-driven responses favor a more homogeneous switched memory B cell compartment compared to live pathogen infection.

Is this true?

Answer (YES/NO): NO